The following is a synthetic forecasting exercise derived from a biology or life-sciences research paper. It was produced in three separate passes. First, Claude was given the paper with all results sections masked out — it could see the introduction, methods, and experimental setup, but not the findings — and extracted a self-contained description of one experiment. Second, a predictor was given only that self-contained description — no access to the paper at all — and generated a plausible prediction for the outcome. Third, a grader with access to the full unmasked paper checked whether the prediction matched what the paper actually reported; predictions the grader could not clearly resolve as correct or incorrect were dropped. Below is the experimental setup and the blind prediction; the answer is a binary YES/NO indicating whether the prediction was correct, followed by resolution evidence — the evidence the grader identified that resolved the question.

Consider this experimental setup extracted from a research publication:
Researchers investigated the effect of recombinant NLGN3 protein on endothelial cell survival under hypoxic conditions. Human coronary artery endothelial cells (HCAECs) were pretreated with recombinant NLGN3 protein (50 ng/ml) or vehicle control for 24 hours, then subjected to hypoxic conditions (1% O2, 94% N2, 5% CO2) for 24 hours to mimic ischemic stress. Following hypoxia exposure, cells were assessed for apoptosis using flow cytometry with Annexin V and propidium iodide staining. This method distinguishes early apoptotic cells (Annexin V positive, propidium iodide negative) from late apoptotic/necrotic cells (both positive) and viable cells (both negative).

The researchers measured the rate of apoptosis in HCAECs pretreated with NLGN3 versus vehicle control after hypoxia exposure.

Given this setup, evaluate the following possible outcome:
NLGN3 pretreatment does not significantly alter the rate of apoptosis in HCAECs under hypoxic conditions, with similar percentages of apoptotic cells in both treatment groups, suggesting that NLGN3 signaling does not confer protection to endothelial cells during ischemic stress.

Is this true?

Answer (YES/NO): NO